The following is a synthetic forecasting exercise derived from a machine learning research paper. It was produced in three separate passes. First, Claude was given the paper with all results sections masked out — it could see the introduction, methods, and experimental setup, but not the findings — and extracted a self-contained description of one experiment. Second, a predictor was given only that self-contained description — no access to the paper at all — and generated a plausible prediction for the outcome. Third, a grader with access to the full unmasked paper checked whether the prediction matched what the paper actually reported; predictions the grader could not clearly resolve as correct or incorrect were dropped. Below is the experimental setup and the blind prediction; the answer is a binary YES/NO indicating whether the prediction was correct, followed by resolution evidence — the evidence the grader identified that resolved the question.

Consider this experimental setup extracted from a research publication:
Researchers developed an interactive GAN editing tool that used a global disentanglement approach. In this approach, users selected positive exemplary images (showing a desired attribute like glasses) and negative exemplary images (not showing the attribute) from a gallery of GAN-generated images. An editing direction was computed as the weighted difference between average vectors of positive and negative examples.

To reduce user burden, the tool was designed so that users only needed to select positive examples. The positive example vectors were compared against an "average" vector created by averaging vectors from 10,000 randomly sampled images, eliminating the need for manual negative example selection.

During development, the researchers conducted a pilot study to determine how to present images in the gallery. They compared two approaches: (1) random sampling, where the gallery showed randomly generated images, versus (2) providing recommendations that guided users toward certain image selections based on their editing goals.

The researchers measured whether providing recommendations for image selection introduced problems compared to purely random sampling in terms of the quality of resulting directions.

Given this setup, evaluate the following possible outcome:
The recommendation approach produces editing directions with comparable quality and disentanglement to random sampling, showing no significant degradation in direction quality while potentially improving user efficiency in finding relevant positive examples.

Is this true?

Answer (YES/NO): NO